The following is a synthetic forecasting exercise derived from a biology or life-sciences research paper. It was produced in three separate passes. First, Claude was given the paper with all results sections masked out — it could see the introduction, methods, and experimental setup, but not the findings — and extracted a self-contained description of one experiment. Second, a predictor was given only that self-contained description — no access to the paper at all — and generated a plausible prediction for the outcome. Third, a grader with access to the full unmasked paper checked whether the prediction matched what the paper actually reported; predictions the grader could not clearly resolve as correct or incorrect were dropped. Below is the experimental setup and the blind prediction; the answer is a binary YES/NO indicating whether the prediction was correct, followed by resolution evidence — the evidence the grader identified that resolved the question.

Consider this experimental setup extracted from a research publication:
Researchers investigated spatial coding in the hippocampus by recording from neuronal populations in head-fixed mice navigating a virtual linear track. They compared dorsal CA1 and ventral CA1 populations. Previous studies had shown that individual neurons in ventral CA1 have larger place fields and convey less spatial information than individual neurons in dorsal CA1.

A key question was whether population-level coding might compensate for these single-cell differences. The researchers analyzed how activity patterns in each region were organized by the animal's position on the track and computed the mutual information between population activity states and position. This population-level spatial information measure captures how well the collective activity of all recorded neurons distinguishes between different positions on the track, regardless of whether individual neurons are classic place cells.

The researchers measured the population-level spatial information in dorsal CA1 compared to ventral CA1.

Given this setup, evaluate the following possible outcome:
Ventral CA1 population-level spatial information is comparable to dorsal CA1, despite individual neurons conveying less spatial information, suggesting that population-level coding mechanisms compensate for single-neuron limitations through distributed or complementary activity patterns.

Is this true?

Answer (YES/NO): NO